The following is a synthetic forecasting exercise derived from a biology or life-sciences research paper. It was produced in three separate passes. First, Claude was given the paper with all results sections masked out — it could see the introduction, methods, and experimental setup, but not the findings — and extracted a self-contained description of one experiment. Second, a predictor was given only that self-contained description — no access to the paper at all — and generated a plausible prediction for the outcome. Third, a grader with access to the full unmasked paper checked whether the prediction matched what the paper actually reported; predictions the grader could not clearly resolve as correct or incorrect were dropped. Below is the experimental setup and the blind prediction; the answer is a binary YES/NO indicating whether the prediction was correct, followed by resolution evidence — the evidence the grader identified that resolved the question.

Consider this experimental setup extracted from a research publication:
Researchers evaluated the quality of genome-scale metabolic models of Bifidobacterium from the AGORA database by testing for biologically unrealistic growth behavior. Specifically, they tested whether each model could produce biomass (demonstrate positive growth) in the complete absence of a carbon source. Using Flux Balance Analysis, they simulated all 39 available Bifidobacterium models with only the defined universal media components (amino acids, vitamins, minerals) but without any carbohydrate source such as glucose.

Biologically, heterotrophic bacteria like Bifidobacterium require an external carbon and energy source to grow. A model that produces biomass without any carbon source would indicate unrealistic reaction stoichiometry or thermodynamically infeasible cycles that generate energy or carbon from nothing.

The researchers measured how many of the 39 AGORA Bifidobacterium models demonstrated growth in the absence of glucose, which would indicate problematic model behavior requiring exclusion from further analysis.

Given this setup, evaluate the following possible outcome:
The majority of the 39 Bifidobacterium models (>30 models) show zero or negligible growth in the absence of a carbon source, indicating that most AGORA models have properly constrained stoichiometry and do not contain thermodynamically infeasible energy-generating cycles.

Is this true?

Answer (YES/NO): YES